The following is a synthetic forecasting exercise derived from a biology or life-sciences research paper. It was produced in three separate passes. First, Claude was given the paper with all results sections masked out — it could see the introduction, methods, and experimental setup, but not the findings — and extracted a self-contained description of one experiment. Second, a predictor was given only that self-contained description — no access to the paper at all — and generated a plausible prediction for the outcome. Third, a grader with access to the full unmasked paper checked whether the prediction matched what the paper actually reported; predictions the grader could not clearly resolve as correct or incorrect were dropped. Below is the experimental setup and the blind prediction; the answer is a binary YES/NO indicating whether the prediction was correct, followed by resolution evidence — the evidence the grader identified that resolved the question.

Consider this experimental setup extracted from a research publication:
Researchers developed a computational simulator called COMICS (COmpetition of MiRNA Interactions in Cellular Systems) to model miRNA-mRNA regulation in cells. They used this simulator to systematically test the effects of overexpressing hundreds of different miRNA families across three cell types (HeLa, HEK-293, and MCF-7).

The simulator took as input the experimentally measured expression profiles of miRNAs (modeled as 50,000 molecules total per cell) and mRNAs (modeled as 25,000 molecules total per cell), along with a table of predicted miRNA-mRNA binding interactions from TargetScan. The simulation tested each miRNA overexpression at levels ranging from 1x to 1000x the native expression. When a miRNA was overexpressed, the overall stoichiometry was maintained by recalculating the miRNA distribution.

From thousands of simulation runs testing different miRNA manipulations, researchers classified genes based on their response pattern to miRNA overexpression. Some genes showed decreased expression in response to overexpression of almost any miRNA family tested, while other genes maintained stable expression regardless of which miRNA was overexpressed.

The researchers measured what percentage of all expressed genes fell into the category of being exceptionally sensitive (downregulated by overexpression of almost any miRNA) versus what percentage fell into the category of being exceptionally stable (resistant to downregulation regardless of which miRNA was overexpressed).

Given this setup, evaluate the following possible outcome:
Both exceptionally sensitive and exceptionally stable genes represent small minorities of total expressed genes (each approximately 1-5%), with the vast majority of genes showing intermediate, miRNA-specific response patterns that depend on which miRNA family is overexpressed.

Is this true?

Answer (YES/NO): NO